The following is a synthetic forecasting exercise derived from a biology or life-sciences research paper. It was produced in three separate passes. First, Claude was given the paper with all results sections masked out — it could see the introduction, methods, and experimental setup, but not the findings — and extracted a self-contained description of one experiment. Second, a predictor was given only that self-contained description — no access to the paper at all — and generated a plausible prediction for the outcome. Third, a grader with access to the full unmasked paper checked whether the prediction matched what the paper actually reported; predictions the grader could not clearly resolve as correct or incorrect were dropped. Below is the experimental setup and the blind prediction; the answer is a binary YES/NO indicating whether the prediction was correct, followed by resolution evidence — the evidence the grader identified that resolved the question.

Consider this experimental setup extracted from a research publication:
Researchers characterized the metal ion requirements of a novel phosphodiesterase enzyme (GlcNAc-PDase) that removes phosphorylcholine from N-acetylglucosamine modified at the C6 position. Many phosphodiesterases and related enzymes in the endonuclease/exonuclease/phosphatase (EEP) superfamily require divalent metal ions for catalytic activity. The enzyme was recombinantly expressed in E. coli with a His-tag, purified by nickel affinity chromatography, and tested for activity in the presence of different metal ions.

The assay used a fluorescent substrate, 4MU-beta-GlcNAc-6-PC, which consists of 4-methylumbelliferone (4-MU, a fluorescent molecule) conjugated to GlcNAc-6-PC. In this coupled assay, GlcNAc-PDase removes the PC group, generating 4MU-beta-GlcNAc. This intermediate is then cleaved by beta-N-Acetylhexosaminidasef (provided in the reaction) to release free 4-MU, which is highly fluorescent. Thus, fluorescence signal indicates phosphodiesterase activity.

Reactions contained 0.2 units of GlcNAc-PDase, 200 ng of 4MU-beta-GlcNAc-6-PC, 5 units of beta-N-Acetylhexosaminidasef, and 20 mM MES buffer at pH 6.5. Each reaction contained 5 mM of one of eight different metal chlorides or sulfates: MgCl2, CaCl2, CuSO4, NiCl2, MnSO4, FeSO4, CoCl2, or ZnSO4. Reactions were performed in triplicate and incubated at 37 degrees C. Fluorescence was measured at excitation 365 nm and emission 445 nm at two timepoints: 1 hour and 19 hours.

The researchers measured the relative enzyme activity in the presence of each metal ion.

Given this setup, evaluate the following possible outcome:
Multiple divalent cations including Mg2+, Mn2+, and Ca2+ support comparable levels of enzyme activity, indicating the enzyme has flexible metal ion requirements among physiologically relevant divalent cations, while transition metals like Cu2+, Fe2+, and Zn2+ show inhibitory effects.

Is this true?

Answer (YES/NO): NO